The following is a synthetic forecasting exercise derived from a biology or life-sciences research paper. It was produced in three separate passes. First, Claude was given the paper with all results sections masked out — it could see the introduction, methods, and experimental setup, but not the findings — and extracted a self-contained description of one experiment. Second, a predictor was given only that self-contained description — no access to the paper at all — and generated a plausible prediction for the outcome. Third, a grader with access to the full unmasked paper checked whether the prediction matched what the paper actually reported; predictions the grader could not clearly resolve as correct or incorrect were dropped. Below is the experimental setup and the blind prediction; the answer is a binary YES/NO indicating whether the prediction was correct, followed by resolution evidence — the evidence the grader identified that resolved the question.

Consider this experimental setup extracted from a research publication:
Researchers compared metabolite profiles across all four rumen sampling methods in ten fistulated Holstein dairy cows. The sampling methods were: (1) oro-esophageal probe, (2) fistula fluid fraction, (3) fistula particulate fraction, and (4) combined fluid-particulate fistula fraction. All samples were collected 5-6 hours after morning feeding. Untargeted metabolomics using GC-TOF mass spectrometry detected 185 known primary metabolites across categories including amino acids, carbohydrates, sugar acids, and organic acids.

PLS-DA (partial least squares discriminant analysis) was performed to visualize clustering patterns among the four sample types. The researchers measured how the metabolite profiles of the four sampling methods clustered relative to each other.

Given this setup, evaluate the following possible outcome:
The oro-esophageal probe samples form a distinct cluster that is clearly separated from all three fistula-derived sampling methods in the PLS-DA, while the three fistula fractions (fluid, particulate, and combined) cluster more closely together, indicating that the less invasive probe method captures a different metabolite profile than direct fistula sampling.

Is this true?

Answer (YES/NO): NO